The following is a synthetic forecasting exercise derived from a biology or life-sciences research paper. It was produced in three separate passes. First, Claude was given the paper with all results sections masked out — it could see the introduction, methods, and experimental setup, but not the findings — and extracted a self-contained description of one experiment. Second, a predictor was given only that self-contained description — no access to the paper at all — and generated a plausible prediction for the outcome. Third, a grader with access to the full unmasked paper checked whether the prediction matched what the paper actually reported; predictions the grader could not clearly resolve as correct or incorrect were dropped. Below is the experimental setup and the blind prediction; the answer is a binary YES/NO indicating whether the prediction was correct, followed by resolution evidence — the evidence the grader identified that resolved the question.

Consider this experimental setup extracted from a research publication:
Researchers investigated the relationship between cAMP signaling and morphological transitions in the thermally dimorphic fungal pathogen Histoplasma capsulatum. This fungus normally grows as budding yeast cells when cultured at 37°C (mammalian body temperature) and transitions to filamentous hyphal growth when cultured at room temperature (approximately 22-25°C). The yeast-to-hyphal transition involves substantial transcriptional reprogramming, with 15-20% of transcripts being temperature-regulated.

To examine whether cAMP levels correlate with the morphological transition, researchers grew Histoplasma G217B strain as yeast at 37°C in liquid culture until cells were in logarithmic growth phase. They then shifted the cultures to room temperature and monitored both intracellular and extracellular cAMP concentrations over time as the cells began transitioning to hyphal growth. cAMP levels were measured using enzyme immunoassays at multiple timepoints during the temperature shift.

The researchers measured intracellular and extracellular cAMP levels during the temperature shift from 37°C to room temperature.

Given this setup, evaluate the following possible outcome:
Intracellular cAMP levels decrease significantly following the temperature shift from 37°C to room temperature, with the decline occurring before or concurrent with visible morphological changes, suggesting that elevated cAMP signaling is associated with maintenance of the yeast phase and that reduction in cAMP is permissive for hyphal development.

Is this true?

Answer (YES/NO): NO